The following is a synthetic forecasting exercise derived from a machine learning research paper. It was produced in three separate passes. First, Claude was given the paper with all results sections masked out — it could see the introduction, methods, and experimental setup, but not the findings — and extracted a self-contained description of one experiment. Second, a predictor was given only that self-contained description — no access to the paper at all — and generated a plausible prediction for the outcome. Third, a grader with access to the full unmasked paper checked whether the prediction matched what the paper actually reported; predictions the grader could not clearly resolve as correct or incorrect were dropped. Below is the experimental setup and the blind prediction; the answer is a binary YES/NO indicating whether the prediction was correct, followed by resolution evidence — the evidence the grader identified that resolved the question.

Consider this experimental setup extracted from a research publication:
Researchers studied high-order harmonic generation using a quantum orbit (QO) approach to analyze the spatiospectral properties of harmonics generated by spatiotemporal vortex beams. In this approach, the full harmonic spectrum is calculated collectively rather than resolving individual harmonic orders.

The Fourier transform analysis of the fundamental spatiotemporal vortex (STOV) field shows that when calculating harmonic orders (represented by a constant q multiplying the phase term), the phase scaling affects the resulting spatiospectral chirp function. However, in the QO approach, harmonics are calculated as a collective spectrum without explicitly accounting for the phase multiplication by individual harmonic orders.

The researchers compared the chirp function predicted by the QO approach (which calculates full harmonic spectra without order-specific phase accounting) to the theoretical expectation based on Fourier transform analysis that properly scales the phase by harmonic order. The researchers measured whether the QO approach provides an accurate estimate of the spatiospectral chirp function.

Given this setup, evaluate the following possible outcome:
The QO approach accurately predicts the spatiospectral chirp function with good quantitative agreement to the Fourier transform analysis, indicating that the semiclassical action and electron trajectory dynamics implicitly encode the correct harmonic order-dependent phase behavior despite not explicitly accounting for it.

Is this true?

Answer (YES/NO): NO